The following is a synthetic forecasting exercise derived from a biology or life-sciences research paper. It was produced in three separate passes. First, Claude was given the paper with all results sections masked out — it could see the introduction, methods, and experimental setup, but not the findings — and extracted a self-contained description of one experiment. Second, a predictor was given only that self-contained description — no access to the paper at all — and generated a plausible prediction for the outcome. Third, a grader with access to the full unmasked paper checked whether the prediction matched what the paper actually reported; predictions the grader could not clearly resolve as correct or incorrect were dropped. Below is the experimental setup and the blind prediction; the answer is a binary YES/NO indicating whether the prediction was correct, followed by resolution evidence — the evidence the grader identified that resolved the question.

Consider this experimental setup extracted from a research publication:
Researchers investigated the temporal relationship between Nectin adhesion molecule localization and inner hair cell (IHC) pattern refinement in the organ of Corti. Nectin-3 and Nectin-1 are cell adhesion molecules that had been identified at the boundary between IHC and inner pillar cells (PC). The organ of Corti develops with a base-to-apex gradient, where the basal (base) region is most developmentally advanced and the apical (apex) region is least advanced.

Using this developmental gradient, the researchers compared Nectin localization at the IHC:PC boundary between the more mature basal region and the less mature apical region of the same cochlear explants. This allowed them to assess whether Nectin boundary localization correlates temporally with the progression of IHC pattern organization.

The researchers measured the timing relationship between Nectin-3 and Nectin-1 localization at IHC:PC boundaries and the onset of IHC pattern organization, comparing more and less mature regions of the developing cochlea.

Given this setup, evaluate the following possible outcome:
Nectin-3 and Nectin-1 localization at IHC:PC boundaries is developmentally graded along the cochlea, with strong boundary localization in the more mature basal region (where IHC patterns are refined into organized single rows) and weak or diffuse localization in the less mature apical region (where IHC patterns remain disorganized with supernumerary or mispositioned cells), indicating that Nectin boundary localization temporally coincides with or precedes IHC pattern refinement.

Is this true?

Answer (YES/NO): YES